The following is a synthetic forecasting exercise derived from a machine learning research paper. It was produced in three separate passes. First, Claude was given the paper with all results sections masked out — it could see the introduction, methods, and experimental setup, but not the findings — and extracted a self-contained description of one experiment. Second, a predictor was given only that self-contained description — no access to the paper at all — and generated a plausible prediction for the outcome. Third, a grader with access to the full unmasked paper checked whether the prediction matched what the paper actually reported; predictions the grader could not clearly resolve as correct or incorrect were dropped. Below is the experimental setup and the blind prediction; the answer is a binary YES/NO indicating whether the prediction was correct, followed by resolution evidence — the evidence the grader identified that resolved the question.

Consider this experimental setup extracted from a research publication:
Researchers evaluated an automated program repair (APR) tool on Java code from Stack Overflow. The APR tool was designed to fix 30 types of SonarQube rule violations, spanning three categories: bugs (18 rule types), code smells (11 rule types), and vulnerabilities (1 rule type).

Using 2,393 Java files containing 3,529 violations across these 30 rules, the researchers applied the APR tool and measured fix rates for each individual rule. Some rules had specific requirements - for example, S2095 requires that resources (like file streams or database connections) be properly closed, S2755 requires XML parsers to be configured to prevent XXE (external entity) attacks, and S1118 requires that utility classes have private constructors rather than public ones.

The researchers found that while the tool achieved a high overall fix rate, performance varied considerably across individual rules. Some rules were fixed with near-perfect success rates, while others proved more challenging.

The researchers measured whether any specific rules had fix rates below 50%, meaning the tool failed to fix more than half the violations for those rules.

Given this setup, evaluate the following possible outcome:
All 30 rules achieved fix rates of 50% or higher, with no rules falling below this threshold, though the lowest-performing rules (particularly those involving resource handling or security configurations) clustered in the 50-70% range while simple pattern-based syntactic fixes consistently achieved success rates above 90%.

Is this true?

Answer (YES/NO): NO